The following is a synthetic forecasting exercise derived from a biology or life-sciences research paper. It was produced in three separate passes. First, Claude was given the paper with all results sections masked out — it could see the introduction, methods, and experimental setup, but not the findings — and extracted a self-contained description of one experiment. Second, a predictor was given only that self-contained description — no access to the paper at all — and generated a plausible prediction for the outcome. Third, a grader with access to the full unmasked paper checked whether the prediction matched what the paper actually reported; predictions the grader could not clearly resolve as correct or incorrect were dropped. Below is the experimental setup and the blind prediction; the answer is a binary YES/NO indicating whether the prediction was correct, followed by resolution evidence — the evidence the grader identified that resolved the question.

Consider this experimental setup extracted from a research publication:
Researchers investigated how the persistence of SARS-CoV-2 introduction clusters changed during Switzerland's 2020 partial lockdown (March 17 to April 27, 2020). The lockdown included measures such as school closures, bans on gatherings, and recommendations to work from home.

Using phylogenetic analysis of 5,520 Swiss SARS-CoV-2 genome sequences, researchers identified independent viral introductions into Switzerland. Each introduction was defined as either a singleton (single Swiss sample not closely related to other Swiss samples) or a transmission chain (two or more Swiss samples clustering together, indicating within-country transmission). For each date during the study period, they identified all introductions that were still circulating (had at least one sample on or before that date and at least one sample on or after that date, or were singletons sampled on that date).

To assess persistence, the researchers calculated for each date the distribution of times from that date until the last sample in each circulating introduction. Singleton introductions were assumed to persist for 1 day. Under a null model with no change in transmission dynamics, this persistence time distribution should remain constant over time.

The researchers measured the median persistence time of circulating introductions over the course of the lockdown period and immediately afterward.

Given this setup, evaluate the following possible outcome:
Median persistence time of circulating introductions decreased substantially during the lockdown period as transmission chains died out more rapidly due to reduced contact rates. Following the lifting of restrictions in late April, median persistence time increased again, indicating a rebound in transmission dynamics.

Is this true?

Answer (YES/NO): YES